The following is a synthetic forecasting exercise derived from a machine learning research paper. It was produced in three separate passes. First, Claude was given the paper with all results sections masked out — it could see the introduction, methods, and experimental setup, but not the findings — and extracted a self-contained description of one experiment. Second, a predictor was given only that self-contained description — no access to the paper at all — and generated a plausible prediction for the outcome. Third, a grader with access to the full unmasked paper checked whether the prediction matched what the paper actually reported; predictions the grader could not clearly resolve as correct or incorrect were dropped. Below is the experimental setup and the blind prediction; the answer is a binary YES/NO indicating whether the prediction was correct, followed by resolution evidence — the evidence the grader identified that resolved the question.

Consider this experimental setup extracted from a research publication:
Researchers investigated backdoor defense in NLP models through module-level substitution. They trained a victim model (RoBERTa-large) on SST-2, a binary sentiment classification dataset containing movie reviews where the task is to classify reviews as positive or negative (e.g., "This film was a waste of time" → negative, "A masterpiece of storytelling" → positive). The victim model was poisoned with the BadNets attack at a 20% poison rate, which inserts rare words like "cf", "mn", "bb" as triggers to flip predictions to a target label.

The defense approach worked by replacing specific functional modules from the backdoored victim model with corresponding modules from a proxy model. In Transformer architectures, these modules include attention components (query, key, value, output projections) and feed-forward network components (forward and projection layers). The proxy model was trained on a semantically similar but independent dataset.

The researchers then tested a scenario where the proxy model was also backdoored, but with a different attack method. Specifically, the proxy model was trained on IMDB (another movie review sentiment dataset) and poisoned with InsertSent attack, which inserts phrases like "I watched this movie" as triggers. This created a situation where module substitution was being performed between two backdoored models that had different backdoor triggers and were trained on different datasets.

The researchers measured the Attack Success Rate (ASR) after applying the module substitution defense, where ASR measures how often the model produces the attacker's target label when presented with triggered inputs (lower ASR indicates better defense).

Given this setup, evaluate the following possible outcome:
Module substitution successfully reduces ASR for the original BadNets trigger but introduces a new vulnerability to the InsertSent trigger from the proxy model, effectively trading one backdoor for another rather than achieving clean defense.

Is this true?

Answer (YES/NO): NO